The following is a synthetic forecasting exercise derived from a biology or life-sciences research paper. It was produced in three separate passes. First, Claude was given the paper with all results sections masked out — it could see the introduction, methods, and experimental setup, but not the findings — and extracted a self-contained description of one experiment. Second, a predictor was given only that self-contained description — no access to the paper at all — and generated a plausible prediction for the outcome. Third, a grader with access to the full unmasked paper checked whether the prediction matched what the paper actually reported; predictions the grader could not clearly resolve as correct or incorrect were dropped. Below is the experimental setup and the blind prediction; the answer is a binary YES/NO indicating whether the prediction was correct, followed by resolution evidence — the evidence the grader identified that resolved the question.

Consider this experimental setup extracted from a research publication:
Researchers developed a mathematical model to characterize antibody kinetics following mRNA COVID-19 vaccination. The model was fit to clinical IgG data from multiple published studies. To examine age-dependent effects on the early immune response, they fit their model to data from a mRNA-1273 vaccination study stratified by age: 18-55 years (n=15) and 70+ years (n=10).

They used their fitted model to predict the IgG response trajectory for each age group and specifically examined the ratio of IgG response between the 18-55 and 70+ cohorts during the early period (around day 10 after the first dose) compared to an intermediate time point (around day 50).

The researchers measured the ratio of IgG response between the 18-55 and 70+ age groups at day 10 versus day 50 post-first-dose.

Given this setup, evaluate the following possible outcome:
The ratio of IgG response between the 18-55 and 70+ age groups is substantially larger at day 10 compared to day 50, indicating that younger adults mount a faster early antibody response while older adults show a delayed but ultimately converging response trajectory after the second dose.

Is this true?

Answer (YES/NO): YES